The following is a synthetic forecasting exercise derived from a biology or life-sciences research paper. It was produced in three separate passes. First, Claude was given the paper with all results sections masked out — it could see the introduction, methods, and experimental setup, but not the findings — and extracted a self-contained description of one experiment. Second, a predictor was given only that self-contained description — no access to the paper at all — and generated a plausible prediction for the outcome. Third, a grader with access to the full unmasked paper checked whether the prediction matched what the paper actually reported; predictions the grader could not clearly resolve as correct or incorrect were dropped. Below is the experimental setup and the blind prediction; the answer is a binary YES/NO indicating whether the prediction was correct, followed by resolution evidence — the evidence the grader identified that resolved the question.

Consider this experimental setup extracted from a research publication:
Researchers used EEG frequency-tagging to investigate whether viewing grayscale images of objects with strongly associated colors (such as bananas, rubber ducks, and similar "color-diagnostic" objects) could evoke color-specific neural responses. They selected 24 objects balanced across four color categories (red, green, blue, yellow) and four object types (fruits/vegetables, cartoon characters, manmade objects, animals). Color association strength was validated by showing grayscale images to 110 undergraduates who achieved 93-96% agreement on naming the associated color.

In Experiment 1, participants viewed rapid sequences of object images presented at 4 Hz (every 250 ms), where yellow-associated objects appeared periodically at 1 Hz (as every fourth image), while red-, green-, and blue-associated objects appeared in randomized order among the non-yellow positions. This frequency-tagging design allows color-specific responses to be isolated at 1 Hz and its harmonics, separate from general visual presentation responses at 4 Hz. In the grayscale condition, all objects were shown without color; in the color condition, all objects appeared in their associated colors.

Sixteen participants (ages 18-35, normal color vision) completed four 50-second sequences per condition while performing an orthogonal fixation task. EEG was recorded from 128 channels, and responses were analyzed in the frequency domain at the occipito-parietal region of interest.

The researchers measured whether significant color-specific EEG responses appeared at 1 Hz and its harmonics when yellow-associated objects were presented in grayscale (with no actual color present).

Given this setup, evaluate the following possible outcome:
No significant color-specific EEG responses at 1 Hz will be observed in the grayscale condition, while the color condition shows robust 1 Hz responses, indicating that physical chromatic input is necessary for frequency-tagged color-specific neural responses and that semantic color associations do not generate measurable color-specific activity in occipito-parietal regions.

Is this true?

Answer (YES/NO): NO